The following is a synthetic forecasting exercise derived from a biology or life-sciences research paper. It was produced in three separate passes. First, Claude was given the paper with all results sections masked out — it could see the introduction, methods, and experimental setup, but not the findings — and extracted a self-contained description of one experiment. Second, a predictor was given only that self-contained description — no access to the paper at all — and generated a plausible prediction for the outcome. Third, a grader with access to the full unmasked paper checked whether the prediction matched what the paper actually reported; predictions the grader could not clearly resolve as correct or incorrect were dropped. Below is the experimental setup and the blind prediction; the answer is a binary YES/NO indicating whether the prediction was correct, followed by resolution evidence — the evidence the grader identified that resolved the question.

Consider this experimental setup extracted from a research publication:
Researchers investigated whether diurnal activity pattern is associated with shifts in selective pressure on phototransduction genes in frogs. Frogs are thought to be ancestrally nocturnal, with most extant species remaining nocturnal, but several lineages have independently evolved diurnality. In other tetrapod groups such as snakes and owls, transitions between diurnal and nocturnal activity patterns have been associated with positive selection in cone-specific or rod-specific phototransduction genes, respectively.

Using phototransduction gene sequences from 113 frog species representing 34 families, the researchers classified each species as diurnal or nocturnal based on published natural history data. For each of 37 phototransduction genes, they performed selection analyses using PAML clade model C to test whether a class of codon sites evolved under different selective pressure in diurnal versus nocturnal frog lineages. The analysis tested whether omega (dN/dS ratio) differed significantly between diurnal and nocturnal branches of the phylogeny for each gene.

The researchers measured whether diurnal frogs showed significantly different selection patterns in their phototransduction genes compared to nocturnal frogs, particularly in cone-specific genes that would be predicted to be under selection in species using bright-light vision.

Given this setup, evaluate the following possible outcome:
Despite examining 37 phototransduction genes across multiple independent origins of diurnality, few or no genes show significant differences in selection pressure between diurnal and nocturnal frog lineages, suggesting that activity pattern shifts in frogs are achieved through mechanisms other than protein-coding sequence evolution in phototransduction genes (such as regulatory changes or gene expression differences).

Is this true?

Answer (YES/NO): NO